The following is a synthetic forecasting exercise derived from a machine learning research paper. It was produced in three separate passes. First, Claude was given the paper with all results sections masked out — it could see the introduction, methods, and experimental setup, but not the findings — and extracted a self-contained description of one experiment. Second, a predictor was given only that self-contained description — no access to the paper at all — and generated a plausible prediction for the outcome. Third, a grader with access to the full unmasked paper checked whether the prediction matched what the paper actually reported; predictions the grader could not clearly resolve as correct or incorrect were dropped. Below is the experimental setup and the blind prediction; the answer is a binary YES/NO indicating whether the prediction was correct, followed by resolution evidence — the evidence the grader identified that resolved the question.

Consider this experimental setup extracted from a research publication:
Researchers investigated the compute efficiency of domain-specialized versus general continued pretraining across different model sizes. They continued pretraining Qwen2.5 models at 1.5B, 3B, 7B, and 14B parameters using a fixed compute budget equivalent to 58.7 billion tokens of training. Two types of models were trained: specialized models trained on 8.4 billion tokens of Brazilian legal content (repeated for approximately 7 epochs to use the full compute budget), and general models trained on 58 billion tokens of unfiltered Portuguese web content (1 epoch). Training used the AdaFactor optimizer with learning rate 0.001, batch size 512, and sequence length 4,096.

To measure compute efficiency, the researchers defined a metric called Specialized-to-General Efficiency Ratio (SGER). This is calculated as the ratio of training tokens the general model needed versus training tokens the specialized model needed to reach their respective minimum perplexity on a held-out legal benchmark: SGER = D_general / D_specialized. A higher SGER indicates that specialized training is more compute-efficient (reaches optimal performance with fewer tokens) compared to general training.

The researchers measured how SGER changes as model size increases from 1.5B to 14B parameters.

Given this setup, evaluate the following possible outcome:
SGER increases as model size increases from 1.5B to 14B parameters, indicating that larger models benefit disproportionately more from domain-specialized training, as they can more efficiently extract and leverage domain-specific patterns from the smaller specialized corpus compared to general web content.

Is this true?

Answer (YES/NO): YES